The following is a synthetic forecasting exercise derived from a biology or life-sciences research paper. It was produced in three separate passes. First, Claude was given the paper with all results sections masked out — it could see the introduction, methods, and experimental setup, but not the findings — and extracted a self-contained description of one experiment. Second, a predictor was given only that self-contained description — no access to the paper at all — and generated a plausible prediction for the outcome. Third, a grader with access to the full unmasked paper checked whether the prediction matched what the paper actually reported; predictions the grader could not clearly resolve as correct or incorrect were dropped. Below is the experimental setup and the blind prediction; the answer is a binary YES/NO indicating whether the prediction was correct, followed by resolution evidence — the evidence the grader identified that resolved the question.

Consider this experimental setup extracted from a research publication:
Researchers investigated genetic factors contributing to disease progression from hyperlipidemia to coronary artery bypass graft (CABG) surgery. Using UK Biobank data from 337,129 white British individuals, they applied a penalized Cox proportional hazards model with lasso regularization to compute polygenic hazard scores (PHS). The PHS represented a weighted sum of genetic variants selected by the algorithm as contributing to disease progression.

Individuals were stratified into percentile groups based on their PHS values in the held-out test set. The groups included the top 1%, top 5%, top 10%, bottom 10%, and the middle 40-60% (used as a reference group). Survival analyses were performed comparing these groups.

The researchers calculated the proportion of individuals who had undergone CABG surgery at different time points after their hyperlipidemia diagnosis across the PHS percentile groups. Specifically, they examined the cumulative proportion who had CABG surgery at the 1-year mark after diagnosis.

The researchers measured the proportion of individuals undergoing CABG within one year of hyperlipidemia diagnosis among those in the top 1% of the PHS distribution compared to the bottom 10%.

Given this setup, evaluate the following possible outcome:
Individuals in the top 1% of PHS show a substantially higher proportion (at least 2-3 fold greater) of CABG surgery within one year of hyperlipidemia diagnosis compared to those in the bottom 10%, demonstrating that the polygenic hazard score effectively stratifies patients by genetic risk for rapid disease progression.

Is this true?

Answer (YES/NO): YES